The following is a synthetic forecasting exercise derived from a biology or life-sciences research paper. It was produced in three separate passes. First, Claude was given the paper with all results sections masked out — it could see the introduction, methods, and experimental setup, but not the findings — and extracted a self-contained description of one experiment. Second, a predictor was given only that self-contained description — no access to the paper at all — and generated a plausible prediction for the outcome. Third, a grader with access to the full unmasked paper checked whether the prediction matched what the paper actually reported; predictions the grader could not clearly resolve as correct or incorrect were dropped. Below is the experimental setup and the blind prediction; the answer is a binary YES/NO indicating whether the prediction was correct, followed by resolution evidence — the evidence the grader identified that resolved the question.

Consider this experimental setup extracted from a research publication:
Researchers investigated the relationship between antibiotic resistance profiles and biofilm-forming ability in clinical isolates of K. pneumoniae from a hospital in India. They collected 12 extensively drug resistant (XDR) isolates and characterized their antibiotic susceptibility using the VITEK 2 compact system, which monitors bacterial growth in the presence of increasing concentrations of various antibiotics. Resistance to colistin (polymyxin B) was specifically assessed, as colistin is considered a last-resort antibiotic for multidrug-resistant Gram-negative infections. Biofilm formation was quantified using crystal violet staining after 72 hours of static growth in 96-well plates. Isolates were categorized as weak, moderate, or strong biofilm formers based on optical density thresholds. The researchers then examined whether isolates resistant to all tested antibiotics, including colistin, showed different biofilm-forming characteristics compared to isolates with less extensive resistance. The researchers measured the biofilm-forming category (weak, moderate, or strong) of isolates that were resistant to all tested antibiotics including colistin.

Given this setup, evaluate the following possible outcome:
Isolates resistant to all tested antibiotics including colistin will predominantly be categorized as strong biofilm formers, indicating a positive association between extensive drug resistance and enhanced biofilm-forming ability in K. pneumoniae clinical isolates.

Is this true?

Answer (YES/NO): NO